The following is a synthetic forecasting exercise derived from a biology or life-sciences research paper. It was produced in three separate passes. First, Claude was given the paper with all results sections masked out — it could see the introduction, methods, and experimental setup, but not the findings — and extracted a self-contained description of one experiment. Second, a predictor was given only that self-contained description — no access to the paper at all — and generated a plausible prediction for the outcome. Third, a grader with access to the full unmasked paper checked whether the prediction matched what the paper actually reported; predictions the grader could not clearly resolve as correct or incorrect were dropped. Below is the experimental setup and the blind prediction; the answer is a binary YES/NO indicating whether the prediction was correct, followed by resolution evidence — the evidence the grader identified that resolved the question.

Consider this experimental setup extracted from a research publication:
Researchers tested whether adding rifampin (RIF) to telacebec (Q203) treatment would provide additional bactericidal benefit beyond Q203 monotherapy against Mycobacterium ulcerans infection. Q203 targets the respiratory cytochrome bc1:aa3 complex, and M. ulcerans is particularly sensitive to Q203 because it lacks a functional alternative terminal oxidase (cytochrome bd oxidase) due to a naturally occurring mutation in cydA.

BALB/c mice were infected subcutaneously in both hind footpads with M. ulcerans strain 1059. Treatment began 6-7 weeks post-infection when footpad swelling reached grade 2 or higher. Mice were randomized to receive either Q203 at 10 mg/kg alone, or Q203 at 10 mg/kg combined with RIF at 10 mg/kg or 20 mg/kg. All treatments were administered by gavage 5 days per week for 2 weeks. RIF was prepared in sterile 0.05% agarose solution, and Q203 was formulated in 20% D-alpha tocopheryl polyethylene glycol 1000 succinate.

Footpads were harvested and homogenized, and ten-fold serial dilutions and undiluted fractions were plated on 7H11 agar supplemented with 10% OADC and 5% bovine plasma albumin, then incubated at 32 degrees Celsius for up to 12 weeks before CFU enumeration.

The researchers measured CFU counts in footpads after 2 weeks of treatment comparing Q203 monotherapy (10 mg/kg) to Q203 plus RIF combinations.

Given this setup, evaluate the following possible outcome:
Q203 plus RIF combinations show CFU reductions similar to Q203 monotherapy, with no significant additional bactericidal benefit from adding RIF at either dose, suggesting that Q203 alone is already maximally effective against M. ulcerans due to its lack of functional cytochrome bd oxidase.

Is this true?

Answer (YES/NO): YES